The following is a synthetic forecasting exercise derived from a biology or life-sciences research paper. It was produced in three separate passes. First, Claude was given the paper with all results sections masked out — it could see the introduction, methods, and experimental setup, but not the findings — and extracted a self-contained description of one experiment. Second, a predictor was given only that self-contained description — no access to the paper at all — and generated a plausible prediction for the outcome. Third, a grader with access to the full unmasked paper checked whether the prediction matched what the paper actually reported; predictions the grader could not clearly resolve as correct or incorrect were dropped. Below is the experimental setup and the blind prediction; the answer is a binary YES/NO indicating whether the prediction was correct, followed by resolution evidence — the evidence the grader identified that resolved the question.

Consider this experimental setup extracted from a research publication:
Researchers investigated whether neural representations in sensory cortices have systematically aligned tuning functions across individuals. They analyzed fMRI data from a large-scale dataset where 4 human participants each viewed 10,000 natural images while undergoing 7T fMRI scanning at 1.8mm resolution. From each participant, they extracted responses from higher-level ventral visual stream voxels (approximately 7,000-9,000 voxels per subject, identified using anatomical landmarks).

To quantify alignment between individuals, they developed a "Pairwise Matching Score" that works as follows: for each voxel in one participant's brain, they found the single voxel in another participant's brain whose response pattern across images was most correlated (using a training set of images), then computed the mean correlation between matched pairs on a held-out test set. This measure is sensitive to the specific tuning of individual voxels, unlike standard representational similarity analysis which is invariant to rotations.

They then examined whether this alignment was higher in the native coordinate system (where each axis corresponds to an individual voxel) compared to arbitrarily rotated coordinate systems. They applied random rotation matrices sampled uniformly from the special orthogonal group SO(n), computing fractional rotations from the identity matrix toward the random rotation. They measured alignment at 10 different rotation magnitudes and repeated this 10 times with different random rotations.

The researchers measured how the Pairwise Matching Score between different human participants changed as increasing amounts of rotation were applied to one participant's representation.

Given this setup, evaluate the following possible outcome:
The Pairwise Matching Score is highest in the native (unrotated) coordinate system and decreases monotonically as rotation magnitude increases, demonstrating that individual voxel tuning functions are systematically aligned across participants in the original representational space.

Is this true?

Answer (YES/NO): YES